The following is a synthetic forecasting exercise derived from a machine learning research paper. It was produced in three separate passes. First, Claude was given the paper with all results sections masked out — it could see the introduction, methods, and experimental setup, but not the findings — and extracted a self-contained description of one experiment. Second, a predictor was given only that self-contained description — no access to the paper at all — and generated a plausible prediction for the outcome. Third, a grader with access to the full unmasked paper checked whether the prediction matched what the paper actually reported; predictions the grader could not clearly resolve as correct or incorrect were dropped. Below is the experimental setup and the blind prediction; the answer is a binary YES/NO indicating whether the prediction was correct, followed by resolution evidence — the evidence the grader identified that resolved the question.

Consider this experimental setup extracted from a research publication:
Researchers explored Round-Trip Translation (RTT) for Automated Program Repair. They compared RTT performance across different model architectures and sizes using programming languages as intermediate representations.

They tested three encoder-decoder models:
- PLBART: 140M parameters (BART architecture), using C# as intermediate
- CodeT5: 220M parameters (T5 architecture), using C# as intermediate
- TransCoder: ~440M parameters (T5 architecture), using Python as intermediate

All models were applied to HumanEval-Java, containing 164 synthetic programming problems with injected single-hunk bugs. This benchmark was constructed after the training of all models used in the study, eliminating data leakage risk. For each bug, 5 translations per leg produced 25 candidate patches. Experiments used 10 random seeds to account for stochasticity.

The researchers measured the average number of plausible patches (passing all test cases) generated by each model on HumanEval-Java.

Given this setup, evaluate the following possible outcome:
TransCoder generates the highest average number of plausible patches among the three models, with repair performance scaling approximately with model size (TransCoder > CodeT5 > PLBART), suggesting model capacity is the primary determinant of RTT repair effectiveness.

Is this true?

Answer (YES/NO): NO